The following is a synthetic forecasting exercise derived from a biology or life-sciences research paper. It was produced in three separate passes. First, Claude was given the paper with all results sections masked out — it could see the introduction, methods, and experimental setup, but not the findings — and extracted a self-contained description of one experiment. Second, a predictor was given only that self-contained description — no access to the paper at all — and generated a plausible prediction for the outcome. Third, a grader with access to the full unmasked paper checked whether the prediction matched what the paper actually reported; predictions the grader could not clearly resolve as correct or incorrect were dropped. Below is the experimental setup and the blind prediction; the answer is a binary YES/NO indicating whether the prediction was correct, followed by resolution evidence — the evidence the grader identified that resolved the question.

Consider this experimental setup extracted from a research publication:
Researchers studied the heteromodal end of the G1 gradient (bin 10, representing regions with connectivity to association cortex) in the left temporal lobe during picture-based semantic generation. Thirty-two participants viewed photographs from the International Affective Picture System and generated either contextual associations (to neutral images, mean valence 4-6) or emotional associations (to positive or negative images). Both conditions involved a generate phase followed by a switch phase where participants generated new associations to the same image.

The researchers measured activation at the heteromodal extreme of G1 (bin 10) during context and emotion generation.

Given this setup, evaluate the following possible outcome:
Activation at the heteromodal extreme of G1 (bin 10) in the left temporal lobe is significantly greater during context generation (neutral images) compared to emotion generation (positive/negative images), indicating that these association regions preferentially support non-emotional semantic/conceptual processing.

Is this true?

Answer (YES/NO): NO